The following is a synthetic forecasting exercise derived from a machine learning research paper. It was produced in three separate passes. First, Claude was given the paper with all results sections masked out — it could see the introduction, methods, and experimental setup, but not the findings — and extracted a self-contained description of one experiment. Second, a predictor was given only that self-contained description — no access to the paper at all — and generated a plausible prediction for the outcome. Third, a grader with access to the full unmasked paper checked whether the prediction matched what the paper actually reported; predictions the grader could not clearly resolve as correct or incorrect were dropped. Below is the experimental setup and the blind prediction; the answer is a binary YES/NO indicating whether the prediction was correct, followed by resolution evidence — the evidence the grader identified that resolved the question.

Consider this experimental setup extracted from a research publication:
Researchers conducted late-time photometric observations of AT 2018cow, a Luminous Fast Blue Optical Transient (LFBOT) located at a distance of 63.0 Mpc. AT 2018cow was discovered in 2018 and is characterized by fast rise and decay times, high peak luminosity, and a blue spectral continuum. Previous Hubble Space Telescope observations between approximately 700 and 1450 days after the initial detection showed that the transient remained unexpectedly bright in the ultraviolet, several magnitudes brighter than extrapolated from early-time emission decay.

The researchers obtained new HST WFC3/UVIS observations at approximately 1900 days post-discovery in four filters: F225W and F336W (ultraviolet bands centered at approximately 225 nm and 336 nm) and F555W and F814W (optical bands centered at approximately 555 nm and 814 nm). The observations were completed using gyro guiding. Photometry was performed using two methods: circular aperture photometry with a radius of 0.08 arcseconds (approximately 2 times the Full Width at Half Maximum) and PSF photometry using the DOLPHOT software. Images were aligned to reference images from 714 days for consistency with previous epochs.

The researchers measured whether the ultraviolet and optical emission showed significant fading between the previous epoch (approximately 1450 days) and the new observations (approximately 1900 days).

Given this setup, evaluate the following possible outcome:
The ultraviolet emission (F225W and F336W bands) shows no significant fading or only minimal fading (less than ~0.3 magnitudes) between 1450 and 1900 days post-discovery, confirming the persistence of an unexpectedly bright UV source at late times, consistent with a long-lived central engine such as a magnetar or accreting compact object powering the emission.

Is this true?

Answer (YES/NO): YES